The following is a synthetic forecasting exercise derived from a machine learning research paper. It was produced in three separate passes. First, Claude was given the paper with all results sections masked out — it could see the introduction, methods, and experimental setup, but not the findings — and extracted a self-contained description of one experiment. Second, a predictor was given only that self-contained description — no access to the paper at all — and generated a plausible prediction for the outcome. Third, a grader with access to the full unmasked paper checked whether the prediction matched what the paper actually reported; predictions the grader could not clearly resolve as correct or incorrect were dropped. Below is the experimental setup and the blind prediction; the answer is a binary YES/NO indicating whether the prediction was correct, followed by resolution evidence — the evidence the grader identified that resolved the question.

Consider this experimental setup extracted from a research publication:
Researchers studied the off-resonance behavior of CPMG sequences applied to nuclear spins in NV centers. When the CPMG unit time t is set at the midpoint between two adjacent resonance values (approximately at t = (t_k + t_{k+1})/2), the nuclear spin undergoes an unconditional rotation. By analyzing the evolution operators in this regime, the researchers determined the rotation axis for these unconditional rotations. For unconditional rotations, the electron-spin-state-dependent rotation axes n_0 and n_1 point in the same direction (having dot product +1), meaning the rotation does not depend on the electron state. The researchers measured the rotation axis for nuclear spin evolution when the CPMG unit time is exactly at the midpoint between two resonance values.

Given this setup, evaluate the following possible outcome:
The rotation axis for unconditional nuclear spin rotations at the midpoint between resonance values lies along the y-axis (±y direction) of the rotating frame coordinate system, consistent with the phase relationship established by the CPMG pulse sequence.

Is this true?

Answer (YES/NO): NO